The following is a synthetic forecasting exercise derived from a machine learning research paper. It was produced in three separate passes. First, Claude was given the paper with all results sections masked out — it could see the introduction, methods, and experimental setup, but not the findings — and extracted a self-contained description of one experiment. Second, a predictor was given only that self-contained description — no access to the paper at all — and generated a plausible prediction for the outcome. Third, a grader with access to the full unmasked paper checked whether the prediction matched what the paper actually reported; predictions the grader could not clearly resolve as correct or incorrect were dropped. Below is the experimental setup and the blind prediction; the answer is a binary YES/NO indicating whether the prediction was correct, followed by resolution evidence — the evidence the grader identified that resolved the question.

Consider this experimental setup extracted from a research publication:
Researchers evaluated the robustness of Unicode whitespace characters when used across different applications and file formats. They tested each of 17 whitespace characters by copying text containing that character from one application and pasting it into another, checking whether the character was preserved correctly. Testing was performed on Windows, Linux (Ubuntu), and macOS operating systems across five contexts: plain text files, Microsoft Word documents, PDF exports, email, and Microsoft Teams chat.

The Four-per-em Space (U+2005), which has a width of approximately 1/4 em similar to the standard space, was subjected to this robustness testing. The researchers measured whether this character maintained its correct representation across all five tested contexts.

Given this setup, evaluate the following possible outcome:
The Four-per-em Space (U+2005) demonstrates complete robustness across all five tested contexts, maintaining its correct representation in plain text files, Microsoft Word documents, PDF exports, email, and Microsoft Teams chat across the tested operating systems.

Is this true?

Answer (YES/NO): NO